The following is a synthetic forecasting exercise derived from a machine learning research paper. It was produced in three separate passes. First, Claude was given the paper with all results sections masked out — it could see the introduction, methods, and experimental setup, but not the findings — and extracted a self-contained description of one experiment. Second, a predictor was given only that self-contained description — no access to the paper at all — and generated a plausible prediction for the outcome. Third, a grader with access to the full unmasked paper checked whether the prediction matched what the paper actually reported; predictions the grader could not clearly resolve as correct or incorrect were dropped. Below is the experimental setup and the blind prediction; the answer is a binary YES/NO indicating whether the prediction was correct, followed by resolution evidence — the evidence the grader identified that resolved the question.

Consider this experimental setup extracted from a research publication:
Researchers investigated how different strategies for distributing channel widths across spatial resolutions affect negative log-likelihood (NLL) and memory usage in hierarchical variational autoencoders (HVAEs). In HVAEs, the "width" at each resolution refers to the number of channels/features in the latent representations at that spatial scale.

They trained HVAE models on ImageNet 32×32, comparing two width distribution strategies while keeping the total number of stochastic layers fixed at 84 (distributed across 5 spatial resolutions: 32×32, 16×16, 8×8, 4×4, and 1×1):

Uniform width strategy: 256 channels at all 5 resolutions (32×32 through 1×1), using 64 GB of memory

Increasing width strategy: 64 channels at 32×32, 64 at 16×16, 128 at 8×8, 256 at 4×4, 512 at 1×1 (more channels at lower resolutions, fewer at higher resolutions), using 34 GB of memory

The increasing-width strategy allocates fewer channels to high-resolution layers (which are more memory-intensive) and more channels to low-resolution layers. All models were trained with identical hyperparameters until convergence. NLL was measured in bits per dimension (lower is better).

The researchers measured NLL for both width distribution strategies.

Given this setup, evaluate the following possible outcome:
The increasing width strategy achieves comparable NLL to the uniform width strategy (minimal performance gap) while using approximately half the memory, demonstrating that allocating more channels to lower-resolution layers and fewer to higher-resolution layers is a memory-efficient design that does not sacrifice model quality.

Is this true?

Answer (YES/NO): YES